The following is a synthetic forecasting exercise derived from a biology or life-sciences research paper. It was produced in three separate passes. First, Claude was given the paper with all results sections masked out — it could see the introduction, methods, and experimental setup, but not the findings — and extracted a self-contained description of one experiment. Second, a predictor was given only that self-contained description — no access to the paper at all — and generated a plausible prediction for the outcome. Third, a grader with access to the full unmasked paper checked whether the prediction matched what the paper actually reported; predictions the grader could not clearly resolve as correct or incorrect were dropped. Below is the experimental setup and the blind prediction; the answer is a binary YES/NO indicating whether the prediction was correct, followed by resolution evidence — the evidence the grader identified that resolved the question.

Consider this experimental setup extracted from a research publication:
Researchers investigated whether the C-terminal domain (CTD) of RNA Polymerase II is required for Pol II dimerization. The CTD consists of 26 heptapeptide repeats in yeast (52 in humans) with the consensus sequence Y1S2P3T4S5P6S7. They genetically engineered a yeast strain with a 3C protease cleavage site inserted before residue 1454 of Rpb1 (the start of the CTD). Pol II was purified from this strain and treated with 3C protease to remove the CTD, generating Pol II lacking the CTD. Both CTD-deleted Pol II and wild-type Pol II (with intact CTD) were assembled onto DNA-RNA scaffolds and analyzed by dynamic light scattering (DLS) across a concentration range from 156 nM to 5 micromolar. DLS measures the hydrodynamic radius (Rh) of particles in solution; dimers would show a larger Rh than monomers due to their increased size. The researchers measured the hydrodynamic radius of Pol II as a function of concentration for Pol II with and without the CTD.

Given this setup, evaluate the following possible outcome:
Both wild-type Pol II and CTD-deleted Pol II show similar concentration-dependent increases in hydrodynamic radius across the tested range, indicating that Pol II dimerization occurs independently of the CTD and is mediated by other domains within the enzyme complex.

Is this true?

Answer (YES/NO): NO